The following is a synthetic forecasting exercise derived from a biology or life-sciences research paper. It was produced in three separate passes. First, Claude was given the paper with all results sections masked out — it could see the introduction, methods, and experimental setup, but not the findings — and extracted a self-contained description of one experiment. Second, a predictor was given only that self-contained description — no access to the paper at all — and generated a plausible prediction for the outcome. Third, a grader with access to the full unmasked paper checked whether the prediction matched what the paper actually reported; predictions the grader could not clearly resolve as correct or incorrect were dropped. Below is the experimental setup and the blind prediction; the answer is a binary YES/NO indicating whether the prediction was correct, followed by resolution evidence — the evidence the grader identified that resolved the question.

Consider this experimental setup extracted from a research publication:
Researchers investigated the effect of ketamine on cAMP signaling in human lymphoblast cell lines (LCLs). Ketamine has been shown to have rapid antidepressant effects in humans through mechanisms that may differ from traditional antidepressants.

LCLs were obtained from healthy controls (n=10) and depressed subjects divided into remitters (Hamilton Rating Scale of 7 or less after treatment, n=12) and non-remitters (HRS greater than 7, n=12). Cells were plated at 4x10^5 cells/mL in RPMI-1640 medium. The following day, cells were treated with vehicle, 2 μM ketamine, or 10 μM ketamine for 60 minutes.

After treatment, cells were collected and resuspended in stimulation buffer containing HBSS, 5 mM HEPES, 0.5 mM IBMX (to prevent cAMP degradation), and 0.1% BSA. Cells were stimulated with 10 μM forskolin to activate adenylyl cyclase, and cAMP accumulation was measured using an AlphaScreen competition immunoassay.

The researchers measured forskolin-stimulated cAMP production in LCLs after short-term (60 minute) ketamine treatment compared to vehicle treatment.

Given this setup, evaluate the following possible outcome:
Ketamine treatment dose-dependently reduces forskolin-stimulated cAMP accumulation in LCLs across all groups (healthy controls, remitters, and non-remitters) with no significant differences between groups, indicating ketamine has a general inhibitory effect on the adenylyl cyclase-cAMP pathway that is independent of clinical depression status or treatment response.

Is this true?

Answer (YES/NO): NO